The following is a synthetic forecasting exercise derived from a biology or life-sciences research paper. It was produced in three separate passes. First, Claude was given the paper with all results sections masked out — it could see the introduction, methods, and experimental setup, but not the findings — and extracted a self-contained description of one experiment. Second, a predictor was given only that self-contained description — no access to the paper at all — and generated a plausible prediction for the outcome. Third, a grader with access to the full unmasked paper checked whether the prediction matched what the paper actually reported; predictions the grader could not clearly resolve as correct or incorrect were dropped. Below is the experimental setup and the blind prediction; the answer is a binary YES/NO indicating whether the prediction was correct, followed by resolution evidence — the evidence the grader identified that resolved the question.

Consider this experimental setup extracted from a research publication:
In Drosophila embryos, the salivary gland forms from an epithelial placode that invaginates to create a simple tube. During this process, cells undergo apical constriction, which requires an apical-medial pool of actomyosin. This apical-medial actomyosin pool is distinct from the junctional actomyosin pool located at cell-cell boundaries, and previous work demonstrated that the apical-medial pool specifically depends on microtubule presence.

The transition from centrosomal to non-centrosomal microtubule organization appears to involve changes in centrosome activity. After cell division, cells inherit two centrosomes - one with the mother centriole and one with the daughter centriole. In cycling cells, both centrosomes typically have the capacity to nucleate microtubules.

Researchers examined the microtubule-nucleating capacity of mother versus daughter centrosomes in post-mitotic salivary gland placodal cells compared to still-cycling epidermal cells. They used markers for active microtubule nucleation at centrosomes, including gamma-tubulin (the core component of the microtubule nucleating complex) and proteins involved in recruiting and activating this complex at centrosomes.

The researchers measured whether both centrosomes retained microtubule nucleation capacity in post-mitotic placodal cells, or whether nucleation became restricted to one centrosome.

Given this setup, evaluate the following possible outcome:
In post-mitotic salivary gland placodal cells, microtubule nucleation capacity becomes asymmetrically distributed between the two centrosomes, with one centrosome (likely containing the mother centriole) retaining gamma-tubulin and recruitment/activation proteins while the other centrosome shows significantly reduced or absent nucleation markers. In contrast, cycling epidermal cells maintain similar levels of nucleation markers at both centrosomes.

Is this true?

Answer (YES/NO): NO